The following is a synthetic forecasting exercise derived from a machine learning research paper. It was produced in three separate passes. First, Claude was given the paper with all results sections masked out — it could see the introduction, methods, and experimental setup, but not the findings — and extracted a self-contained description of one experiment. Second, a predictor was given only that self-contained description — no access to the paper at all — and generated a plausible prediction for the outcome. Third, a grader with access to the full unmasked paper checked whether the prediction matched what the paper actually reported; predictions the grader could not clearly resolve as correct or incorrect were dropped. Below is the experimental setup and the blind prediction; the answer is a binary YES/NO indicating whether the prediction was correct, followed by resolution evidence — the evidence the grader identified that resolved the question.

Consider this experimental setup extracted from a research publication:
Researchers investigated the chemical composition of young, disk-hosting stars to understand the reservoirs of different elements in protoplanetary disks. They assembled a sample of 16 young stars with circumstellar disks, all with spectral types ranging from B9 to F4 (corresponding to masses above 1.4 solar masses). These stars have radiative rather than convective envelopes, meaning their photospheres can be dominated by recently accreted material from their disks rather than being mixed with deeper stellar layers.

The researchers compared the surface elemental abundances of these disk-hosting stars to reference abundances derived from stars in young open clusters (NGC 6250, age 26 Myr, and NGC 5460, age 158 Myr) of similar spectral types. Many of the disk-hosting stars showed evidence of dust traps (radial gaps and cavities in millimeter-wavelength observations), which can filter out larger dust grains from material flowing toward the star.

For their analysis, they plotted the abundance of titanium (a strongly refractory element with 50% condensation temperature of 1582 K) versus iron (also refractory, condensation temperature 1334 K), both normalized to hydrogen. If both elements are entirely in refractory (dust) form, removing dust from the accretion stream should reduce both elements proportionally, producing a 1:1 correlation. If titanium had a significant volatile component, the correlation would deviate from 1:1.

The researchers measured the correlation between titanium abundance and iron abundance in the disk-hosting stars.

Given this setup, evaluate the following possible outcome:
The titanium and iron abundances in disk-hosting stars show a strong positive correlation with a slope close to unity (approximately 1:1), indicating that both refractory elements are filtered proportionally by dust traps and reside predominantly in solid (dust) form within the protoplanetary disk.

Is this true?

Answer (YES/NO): YES